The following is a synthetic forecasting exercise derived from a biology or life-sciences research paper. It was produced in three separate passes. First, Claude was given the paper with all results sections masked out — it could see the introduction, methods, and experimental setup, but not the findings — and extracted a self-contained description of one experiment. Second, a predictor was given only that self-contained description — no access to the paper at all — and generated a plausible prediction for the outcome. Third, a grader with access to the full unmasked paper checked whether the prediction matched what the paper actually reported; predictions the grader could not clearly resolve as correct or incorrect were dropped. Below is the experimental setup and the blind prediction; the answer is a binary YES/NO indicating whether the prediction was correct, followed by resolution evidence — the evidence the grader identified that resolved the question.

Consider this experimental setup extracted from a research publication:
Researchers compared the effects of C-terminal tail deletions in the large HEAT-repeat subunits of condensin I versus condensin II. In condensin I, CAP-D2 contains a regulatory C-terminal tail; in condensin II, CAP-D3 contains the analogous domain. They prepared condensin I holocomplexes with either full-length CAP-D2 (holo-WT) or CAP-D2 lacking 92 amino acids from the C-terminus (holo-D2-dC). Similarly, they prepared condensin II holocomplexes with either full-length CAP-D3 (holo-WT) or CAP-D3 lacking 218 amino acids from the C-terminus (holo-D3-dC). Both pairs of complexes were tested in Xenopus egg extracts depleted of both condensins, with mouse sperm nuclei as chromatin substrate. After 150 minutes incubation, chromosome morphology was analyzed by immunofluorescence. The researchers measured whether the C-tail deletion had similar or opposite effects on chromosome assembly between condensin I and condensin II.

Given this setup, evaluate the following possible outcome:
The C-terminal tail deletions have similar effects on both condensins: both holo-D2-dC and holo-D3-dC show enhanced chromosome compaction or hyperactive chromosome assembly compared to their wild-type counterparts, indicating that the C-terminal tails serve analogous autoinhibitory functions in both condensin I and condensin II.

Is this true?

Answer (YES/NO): NO